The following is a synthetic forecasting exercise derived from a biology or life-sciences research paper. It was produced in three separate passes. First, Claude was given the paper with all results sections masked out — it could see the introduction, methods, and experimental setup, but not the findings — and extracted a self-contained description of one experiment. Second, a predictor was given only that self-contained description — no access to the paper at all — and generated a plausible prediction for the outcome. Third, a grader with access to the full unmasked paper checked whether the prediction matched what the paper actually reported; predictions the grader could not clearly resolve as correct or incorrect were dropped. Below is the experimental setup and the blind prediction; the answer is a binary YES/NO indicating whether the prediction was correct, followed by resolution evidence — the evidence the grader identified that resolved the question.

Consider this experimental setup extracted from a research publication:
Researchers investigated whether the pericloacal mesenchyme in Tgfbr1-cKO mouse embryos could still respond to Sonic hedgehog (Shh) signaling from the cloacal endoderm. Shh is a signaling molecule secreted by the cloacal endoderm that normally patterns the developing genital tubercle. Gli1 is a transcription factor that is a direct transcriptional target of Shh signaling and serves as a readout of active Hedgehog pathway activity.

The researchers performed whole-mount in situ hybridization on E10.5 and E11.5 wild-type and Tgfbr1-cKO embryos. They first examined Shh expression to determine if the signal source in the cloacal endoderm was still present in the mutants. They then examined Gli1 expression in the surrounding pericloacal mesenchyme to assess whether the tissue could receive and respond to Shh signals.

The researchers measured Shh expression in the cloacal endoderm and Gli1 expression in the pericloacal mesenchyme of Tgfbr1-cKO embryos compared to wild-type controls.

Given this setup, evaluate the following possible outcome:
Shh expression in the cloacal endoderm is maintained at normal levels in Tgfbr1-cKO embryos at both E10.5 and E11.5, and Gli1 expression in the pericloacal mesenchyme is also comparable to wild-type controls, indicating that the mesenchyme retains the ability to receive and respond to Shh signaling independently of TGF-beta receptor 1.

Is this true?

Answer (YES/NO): YES